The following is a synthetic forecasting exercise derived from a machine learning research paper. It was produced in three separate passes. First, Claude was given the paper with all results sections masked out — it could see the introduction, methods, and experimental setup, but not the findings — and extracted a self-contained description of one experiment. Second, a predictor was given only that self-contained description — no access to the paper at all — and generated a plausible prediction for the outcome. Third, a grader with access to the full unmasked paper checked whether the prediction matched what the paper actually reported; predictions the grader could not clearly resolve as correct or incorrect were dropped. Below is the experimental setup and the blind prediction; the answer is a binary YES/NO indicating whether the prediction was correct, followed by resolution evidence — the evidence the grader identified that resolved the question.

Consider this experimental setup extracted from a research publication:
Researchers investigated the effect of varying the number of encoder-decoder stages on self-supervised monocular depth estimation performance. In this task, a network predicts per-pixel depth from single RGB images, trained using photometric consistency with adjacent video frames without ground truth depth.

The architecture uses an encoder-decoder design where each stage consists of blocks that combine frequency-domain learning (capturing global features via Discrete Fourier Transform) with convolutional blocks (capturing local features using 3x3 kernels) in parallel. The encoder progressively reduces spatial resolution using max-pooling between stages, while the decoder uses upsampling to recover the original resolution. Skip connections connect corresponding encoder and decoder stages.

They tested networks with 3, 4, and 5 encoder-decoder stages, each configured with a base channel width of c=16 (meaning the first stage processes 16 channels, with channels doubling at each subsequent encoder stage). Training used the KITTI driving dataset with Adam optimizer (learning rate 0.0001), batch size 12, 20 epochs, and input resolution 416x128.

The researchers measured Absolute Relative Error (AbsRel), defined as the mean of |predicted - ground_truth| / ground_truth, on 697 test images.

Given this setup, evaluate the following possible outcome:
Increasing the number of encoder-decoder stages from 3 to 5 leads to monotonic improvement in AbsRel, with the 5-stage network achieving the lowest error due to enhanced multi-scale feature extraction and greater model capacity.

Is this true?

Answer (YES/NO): NO